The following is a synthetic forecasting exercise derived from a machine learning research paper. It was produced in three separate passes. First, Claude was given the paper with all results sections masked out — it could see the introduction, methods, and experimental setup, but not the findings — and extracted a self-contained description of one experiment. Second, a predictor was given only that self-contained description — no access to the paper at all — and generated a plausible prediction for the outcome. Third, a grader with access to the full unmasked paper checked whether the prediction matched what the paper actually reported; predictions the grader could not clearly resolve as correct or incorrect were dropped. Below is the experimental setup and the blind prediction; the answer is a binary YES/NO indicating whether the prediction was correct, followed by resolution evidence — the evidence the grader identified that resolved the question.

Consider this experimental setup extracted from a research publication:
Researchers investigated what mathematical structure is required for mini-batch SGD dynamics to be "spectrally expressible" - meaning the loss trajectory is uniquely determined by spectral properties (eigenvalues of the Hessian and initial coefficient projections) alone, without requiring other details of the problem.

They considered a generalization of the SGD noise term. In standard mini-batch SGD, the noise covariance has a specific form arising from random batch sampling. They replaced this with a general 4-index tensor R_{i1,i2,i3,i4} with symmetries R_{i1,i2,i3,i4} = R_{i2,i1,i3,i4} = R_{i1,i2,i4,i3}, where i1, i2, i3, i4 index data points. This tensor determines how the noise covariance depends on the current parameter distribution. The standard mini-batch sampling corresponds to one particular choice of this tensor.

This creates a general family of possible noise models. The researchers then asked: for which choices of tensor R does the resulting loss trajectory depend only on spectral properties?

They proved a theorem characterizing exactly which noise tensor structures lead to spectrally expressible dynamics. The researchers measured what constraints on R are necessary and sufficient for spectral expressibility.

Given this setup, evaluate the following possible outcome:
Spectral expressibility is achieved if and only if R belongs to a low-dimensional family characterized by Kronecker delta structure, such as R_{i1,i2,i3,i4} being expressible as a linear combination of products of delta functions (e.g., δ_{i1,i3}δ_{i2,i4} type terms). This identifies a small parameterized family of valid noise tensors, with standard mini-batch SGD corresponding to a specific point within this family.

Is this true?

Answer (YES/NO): NO